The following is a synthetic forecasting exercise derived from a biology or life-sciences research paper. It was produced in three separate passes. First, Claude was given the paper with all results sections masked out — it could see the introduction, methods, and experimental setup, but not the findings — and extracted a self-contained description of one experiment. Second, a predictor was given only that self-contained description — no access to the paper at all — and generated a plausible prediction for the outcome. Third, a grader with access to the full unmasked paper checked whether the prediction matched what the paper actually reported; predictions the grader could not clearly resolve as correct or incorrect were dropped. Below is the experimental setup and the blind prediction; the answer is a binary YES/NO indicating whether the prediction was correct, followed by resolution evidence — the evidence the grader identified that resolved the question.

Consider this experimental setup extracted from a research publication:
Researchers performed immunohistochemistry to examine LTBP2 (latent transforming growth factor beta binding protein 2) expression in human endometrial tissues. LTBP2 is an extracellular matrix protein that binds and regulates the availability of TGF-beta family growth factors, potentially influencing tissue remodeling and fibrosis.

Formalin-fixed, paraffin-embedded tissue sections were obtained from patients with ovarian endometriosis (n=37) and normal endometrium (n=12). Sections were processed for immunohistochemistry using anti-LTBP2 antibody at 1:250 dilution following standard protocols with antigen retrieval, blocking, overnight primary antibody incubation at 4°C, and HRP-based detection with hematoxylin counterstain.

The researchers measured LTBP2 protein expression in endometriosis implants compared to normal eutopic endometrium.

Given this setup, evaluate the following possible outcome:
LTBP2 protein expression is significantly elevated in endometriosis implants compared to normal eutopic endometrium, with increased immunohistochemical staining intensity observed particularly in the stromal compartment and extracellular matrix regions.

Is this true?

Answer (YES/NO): NO